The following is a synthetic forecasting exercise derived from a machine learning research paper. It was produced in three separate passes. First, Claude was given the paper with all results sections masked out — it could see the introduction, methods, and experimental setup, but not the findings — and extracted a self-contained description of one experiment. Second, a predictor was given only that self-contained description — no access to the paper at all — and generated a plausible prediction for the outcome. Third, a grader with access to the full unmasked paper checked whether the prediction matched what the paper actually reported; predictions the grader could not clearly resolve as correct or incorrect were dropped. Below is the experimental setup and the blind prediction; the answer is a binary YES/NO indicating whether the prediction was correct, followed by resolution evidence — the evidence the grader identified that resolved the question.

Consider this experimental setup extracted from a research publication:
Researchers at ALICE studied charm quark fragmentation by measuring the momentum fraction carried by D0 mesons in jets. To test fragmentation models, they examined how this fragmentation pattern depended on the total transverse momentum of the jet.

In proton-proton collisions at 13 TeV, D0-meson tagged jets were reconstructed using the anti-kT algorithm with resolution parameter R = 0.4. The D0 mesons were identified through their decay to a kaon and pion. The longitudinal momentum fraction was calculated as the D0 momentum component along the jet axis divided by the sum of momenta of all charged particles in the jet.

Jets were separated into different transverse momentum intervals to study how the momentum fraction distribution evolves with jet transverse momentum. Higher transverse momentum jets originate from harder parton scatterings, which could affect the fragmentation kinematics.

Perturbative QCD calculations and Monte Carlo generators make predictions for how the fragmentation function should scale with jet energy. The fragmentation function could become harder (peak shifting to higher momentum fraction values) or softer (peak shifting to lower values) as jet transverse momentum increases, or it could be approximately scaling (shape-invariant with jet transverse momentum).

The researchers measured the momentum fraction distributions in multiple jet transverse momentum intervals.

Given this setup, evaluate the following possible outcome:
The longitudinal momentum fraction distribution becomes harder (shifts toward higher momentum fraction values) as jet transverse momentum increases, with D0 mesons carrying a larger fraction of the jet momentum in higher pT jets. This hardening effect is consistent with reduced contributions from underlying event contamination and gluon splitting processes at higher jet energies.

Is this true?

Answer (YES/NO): NO